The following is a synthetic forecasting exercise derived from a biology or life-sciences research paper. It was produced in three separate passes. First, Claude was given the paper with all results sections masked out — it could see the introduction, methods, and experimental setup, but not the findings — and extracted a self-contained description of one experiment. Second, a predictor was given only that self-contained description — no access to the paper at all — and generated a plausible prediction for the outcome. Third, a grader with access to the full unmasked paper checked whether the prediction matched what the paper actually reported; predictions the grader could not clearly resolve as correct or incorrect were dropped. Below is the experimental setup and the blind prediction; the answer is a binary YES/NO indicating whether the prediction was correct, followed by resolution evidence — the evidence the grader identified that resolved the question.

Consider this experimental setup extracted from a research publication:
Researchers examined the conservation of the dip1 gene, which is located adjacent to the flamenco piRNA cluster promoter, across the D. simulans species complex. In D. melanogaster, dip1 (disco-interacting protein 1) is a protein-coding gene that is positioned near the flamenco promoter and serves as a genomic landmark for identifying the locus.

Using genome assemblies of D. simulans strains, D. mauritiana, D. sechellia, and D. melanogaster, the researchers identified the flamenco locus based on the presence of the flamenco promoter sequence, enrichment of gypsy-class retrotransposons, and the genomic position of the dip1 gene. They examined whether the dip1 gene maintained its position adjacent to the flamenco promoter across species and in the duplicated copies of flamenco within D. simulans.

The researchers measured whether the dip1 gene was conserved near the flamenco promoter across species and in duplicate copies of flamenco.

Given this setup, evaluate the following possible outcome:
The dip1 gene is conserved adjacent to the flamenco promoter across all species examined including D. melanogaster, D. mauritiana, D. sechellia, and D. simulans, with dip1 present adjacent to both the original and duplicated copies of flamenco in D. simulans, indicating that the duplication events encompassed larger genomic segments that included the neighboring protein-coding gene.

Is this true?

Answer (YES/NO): YES